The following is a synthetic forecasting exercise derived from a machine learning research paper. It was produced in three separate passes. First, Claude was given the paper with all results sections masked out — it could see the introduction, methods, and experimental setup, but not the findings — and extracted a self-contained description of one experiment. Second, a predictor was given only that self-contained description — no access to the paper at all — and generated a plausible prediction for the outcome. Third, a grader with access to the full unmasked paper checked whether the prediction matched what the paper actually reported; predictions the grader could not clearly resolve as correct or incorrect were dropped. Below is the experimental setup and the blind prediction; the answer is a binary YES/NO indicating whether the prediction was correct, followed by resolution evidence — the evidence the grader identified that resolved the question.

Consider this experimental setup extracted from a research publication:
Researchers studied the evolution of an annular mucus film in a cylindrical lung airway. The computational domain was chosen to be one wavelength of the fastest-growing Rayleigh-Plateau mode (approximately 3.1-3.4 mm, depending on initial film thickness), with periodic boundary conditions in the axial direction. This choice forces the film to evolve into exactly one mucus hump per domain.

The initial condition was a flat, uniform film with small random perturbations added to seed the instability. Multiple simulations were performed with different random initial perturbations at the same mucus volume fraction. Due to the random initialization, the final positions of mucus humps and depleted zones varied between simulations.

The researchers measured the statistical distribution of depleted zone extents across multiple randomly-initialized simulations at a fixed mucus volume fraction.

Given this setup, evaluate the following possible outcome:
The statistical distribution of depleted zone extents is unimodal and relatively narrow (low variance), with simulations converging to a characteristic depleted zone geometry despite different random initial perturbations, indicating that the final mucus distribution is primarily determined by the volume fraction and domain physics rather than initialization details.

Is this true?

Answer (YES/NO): YES